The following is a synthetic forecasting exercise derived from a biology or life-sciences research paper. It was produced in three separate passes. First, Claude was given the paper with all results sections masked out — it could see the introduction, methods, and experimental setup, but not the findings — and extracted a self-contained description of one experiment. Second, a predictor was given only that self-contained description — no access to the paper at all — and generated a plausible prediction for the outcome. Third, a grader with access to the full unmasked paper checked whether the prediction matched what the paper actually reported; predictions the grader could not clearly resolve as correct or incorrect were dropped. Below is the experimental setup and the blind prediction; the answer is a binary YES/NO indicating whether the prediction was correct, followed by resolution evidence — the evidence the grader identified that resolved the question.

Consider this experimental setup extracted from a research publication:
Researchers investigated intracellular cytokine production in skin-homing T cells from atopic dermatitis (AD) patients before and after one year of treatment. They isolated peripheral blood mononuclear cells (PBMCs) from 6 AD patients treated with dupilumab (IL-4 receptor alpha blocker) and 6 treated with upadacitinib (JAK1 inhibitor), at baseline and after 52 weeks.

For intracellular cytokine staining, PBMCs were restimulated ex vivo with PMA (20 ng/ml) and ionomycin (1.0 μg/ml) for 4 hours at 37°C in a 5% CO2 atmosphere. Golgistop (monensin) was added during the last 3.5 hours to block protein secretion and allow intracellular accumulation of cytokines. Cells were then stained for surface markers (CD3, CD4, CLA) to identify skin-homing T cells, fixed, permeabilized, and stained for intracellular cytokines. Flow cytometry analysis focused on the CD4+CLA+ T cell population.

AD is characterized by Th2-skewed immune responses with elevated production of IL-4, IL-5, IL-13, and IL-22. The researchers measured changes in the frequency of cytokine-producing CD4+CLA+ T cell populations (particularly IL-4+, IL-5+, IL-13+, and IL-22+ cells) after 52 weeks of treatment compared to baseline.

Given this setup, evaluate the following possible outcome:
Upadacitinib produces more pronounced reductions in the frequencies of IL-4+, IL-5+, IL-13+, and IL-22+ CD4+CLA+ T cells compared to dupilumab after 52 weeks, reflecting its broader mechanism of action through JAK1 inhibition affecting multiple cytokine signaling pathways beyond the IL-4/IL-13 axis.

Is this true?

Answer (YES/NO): NO